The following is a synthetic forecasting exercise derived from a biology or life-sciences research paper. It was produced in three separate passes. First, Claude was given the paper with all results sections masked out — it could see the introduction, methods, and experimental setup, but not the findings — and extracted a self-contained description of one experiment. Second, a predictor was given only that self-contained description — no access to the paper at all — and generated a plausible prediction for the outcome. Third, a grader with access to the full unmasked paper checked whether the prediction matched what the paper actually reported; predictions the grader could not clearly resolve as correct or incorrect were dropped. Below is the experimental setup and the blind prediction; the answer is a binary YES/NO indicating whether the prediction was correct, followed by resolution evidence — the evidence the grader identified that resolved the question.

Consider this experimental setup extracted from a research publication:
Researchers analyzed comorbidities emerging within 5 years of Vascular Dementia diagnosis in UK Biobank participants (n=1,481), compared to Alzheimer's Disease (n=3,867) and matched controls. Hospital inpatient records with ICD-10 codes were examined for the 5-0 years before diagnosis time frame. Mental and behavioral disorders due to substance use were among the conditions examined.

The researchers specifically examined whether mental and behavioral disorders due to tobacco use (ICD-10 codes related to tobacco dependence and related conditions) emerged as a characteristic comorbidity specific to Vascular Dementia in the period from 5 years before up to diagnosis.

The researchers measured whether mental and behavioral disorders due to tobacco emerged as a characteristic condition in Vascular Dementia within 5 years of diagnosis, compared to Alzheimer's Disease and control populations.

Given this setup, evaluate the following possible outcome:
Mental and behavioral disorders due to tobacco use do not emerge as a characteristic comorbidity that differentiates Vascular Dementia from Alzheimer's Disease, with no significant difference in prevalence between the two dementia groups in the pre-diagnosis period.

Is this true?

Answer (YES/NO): NO